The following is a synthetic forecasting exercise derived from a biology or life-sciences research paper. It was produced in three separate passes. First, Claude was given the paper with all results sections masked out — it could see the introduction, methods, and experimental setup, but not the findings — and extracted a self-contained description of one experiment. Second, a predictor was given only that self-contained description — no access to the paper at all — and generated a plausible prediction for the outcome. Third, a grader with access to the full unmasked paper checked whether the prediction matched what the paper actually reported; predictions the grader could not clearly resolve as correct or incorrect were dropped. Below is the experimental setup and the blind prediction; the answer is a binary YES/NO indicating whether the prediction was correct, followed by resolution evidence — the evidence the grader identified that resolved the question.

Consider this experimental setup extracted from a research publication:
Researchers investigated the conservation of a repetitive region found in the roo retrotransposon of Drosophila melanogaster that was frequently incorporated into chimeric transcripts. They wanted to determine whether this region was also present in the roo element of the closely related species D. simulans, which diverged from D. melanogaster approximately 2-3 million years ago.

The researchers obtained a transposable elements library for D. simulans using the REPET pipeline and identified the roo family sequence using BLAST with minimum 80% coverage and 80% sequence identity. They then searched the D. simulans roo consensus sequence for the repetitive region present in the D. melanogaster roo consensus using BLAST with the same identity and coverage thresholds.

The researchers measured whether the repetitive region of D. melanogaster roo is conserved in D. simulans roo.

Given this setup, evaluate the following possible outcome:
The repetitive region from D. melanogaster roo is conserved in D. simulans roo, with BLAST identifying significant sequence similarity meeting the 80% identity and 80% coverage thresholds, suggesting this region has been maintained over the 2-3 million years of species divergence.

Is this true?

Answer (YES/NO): YES